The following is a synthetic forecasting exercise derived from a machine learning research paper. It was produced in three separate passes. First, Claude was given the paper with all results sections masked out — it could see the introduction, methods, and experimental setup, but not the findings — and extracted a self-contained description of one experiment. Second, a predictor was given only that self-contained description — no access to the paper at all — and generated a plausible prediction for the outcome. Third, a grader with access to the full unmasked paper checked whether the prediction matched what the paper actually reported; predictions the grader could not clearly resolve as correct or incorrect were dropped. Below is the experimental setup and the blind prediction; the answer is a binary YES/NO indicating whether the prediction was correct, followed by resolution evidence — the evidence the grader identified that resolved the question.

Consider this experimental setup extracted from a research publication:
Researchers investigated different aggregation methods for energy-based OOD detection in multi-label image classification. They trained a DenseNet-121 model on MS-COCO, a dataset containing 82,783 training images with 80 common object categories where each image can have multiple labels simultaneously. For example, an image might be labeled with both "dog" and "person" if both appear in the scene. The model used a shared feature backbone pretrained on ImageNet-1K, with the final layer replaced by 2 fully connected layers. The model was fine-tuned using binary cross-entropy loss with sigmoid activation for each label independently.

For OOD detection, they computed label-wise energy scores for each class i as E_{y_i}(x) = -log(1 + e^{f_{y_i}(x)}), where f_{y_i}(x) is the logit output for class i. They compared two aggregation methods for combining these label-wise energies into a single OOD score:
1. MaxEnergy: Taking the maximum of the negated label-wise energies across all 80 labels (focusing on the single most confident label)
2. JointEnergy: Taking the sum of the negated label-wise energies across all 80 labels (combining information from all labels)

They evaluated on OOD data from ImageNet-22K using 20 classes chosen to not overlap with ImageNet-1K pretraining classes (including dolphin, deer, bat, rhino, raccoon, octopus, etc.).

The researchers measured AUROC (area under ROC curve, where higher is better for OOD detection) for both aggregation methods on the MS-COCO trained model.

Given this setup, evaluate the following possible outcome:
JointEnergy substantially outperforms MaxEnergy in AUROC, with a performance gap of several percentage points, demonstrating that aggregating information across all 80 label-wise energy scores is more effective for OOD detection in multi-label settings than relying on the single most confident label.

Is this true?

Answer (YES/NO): YES